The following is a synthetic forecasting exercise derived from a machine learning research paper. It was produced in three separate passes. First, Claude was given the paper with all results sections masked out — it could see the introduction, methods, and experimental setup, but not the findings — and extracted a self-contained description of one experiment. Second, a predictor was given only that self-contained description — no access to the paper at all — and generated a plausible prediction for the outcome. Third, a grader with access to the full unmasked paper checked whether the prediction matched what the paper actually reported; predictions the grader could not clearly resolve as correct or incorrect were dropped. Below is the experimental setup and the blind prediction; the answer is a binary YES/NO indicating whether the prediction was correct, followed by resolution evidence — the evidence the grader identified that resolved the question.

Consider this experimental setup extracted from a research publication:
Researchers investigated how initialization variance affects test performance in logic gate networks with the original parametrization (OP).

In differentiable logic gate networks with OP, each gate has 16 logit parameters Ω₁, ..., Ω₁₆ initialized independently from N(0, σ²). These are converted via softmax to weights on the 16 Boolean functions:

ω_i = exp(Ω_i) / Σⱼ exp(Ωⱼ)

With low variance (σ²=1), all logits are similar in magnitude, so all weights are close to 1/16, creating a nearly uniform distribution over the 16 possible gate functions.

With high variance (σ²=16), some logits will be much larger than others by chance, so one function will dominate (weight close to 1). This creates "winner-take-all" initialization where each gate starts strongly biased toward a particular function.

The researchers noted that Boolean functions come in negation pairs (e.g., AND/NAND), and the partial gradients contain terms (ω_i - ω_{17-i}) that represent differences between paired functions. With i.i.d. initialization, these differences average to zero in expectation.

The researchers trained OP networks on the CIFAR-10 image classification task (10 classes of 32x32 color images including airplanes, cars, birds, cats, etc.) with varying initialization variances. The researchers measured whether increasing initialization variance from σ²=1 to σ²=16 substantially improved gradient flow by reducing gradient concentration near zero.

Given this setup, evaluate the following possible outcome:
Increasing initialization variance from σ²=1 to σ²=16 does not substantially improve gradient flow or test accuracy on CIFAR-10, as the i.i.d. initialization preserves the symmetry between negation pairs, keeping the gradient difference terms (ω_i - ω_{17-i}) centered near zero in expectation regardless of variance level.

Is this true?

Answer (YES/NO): YES